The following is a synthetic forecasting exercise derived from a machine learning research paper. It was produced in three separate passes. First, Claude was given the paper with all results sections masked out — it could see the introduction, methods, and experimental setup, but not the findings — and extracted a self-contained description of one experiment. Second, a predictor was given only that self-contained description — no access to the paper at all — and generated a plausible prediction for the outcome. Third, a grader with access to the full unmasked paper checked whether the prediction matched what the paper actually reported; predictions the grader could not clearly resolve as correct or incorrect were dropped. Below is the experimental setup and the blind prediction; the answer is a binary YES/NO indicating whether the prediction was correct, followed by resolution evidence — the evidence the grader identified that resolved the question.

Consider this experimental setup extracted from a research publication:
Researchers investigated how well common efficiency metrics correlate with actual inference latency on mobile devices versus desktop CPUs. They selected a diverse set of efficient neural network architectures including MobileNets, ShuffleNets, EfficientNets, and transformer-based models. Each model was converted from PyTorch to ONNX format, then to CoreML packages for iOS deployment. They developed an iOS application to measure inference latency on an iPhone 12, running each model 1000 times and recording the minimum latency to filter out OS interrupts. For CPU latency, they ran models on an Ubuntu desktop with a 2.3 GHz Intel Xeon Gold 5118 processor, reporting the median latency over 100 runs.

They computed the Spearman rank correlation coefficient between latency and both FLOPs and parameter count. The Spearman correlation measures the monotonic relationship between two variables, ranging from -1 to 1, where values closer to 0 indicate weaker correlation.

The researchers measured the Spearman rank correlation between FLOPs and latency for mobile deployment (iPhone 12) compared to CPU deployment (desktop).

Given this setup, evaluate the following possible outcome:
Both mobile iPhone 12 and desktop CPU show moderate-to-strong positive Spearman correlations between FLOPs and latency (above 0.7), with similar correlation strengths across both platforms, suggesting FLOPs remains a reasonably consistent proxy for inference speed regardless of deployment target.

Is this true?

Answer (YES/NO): NO